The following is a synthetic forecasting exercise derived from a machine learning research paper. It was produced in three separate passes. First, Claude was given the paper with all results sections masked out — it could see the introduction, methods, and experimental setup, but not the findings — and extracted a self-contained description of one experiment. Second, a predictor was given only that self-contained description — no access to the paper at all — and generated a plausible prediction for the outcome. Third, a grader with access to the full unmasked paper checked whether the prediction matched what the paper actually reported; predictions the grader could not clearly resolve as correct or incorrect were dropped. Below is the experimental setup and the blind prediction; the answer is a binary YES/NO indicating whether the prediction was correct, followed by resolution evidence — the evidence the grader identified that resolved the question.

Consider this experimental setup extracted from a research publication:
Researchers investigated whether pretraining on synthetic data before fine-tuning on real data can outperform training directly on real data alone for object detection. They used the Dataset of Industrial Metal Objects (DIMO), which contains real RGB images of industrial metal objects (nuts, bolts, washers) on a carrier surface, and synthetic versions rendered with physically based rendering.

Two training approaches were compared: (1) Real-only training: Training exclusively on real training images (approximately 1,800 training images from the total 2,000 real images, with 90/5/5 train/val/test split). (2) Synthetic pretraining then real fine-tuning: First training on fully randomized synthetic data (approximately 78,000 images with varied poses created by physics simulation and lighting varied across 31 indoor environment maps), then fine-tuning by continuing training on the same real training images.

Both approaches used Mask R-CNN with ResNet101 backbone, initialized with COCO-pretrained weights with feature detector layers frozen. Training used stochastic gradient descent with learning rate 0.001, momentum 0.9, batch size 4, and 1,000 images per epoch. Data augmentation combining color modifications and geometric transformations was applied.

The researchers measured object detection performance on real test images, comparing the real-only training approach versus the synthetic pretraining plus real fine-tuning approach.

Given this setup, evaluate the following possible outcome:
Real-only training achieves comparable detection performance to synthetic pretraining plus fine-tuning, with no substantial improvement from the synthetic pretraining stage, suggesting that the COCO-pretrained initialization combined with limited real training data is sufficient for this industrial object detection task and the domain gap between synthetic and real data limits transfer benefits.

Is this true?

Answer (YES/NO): NO